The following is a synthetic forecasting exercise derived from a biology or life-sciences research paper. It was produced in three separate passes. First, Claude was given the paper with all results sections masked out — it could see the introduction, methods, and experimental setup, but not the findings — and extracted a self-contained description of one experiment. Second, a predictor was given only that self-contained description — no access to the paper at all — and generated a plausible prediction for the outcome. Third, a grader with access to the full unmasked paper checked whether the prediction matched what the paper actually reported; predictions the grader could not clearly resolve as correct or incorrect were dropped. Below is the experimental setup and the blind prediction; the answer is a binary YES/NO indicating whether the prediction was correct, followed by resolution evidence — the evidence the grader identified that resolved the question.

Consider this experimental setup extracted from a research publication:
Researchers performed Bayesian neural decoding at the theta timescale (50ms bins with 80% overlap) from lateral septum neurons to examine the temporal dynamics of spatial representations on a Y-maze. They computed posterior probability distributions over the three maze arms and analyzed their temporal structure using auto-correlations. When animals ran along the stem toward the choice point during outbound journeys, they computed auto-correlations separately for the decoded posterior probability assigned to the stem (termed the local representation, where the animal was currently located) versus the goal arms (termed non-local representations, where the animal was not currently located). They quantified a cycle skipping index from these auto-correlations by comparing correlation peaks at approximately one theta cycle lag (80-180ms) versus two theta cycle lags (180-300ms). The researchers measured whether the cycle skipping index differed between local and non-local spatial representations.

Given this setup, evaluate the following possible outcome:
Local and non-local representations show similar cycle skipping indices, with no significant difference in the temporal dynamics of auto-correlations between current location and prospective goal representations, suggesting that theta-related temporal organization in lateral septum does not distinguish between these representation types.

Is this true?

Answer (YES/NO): NO